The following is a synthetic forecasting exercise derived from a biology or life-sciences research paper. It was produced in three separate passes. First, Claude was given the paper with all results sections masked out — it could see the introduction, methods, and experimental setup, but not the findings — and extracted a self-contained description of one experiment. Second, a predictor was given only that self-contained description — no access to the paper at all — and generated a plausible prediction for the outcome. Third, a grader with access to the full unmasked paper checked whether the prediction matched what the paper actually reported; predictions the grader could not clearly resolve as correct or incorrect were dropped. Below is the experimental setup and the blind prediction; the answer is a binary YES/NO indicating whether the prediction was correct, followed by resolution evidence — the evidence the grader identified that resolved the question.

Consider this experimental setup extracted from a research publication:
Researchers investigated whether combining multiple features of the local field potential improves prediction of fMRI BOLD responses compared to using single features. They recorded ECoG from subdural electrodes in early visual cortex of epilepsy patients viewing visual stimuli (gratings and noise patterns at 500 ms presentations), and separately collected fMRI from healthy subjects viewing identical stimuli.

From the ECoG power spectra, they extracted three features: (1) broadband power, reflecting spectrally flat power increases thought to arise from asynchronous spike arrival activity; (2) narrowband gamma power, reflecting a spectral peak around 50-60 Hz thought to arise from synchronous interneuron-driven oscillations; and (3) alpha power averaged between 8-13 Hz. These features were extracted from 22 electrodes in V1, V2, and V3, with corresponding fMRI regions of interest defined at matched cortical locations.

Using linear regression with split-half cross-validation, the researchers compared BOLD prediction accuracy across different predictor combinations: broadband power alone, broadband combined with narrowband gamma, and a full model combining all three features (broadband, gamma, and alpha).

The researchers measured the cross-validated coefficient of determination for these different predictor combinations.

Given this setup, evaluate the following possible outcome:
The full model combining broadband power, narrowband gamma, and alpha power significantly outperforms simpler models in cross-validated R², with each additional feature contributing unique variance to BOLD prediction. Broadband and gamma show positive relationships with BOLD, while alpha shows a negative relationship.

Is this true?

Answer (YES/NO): NO